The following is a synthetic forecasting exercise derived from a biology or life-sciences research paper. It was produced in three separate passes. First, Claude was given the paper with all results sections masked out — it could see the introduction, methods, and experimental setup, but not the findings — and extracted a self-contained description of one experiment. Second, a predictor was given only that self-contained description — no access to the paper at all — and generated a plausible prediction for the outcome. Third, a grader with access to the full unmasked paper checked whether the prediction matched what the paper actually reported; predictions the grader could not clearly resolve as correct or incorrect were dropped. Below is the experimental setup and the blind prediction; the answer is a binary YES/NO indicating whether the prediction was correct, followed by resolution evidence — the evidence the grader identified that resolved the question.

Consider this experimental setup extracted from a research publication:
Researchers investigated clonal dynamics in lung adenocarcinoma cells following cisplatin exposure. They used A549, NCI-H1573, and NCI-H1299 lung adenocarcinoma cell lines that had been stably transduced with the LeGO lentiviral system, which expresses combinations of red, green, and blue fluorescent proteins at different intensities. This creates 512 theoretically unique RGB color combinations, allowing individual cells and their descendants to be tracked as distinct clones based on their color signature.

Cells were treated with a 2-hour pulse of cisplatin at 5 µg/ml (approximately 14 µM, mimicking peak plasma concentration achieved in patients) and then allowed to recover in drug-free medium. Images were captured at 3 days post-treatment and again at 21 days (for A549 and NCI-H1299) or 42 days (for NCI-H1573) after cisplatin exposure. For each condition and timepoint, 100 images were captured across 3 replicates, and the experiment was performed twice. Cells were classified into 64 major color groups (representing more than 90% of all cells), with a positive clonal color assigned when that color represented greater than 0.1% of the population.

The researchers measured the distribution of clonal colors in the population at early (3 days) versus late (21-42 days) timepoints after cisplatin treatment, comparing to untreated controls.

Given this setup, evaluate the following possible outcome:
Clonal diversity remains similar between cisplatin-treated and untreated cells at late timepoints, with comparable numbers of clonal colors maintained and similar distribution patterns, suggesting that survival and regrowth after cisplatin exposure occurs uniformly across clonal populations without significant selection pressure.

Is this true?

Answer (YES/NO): NO